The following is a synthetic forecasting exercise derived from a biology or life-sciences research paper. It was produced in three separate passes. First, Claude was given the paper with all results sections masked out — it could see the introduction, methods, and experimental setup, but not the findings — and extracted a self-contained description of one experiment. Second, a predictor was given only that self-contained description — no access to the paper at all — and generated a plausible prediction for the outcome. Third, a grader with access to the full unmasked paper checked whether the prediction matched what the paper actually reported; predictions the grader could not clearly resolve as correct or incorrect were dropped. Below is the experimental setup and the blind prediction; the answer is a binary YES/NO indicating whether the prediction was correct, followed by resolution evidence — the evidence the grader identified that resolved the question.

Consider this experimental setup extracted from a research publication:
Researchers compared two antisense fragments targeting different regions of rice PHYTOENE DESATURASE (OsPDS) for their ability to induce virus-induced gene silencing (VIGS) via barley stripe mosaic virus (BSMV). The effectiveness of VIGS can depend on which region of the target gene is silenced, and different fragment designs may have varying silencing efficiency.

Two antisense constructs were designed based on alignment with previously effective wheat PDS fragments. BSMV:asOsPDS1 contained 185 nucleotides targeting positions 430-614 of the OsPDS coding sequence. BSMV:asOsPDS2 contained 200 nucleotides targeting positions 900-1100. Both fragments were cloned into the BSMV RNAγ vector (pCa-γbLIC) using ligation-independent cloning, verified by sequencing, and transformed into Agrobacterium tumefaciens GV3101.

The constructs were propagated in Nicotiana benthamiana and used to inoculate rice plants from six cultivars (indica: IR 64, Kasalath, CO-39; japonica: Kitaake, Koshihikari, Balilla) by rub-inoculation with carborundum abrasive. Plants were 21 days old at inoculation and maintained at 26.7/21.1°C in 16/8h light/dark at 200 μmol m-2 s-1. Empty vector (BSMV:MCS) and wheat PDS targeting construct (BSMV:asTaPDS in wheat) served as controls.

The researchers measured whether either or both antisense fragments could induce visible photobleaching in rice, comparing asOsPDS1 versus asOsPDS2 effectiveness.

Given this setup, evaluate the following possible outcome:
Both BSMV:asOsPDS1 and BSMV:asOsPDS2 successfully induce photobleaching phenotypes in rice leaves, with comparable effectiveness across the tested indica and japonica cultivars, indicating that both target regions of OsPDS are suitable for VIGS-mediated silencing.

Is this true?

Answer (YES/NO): NO